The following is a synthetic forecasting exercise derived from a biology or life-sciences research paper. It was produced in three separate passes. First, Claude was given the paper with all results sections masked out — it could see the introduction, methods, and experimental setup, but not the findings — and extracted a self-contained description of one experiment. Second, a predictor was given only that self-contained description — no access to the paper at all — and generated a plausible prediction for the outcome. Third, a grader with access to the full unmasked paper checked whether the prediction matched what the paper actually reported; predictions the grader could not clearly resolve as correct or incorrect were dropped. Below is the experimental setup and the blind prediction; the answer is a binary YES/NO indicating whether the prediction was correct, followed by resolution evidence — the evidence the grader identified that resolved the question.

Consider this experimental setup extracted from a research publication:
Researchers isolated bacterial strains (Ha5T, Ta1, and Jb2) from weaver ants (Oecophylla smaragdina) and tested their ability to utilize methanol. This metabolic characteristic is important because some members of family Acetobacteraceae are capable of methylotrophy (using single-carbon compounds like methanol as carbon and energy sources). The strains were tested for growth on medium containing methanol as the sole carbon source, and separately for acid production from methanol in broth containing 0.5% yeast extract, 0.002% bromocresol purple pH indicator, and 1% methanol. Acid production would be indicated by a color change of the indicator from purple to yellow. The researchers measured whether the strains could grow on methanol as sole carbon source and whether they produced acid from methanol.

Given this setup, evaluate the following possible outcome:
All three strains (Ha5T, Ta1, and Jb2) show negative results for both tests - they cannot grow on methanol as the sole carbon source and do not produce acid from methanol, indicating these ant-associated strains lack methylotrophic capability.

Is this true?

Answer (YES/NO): YES